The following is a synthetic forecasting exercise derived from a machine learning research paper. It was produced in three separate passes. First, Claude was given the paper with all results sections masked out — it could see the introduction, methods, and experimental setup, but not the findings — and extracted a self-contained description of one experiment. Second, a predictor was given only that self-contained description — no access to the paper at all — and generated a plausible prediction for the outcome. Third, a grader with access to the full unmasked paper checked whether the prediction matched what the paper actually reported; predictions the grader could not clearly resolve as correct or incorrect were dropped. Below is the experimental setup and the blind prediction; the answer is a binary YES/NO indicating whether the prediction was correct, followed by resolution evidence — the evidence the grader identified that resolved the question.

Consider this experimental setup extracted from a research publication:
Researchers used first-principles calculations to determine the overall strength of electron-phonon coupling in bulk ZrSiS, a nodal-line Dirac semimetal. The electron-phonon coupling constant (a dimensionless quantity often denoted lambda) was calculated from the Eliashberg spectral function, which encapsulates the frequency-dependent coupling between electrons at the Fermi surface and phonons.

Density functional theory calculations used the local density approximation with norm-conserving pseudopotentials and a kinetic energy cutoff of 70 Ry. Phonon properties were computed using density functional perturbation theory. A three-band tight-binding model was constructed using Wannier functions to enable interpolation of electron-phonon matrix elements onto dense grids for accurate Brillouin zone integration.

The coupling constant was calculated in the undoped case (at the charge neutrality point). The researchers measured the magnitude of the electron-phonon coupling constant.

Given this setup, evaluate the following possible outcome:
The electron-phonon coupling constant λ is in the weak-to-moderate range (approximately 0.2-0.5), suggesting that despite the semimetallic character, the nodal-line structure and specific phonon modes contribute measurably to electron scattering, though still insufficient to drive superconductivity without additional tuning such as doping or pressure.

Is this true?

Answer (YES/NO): NO